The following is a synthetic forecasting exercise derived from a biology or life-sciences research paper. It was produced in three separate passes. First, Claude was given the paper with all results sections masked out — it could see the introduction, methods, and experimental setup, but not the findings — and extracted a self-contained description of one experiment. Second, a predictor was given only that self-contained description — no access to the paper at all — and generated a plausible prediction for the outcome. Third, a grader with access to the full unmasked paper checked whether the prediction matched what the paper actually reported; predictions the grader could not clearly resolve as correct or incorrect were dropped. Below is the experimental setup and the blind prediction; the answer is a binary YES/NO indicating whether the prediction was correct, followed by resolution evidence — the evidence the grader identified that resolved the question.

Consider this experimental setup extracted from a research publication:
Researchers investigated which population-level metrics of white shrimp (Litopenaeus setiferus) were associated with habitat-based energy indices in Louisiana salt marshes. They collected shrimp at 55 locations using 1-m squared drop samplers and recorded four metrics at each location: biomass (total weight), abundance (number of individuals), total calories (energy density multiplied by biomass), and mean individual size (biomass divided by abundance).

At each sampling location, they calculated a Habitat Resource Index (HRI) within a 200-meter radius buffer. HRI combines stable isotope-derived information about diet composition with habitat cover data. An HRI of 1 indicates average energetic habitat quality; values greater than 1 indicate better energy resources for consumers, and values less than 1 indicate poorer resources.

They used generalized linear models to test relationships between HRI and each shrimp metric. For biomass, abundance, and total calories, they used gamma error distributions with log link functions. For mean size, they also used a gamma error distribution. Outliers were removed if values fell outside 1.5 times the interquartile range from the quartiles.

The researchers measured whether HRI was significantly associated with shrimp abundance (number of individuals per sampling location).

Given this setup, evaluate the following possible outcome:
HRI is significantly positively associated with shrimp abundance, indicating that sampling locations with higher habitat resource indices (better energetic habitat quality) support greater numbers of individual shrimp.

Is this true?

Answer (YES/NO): YES